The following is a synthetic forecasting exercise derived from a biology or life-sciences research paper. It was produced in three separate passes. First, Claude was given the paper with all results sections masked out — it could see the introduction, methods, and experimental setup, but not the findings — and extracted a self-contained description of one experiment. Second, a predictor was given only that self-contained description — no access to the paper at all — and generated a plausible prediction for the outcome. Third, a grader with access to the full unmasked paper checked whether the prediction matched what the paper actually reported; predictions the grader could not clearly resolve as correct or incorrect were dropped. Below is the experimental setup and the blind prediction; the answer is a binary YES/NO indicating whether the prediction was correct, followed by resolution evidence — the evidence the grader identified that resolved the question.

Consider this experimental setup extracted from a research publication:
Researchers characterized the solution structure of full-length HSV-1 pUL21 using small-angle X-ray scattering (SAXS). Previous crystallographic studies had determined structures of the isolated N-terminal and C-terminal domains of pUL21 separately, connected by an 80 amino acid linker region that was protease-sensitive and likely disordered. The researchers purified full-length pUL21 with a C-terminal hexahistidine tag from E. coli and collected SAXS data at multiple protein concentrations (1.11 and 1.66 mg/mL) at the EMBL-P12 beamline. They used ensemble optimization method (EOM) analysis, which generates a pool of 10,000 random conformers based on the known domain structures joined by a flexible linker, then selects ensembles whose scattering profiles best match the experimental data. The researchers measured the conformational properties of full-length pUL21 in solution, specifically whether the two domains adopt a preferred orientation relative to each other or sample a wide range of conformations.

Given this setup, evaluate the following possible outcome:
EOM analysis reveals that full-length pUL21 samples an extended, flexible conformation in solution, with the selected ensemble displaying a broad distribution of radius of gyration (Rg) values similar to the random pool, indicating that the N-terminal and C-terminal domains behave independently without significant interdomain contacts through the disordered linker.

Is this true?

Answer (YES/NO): NO